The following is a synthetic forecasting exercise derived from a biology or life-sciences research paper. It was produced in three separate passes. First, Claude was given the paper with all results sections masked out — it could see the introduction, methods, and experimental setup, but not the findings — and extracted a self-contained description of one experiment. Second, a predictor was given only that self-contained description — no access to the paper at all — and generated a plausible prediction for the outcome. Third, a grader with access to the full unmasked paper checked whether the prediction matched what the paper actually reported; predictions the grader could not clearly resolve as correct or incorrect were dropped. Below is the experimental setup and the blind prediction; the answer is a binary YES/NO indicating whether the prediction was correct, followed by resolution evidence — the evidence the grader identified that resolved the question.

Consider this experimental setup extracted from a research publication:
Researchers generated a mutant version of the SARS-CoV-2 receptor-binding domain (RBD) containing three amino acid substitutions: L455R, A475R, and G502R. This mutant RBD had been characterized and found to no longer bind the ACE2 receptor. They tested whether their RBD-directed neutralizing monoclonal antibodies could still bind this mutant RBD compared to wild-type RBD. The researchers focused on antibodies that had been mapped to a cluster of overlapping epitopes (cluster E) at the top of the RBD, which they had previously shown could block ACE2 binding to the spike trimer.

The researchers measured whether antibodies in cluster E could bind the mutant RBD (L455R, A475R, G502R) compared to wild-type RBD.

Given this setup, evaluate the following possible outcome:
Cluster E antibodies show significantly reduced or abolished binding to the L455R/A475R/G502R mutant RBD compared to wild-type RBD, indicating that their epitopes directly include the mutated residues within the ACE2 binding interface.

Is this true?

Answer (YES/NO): NO